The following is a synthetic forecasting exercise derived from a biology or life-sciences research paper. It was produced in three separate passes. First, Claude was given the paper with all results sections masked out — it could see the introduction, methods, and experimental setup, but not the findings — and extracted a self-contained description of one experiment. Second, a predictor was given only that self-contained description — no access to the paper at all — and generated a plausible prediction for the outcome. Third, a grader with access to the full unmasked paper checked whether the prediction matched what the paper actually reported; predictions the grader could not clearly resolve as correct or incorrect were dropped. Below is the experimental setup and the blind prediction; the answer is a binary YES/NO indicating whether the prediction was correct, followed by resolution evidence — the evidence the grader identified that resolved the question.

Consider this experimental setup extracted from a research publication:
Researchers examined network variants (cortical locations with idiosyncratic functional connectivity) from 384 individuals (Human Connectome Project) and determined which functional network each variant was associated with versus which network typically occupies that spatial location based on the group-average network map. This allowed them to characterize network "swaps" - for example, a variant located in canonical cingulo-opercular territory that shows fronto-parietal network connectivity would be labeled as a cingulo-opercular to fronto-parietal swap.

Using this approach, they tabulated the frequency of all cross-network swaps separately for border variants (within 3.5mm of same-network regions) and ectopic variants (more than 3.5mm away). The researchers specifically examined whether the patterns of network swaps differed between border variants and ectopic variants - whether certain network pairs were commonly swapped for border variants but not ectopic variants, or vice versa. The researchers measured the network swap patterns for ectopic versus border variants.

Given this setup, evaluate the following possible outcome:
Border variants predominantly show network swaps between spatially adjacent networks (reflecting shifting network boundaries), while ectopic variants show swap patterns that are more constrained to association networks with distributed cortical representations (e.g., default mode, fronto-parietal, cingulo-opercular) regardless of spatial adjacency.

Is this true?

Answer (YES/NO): NO